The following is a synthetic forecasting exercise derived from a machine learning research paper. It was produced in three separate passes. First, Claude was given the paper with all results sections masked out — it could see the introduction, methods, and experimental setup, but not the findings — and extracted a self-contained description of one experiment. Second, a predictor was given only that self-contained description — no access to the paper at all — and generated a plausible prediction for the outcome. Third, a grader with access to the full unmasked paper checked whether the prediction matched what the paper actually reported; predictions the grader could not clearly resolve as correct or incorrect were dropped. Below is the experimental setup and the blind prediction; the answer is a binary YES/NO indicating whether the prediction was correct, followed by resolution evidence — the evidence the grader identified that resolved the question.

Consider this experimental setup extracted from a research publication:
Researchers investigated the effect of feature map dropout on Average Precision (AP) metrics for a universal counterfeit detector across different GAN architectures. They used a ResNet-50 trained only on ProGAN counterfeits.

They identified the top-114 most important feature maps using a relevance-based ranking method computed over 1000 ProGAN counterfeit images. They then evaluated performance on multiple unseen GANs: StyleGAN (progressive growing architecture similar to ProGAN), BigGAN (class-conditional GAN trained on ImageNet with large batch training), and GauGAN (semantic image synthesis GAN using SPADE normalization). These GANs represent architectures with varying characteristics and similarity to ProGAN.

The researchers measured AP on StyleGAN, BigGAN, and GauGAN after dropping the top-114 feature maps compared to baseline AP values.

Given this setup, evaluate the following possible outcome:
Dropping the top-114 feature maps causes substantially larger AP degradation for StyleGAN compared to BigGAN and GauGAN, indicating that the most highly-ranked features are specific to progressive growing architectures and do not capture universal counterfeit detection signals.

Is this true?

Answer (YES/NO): NO